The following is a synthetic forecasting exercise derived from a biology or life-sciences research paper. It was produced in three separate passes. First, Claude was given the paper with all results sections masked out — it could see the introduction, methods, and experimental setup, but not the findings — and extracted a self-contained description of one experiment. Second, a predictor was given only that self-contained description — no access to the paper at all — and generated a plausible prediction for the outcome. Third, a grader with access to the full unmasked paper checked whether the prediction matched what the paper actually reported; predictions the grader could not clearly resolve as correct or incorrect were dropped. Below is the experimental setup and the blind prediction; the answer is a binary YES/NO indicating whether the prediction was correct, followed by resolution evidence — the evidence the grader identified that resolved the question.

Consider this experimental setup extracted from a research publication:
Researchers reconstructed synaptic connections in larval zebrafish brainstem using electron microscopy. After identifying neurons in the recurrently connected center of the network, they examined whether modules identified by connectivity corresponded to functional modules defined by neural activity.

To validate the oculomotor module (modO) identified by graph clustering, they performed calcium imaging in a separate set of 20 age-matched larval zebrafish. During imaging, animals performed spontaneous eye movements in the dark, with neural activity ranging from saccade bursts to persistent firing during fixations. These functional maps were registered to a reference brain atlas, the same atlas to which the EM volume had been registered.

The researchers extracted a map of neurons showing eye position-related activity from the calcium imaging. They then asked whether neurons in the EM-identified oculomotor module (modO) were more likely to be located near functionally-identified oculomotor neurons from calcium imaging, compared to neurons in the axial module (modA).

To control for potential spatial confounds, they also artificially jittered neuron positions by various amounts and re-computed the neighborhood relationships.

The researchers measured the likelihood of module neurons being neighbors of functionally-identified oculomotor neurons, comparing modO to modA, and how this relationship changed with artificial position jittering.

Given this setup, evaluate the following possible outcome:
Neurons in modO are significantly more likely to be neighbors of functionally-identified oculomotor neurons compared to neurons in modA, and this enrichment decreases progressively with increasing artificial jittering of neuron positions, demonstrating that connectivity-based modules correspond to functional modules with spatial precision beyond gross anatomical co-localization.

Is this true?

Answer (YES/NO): YES